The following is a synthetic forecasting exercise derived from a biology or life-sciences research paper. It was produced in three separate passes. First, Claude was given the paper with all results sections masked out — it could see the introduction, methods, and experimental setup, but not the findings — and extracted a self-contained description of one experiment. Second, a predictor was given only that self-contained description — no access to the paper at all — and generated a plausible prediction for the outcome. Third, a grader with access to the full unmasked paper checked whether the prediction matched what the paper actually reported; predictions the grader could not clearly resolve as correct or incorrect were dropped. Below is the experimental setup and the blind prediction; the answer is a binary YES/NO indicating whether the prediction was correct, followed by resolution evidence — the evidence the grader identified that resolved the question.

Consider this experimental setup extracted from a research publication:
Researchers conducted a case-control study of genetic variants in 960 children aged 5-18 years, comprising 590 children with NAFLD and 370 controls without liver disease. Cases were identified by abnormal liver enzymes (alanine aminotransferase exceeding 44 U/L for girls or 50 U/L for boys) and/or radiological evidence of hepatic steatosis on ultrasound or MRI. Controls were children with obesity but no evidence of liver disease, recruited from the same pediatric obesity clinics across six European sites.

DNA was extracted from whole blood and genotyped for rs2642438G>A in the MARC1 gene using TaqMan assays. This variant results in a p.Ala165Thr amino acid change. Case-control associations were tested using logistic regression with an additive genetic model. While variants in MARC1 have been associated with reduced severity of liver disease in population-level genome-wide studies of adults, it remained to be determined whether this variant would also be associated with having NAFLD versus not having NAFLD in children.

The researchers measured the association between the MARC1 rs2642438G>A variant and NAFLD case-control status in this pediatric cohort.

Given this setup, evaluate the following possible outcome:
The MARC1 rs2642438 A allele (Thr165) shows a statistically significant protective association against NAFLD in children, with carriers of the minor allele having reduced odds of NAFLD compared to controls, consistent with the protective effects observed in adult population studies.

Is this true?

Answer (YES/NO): NO